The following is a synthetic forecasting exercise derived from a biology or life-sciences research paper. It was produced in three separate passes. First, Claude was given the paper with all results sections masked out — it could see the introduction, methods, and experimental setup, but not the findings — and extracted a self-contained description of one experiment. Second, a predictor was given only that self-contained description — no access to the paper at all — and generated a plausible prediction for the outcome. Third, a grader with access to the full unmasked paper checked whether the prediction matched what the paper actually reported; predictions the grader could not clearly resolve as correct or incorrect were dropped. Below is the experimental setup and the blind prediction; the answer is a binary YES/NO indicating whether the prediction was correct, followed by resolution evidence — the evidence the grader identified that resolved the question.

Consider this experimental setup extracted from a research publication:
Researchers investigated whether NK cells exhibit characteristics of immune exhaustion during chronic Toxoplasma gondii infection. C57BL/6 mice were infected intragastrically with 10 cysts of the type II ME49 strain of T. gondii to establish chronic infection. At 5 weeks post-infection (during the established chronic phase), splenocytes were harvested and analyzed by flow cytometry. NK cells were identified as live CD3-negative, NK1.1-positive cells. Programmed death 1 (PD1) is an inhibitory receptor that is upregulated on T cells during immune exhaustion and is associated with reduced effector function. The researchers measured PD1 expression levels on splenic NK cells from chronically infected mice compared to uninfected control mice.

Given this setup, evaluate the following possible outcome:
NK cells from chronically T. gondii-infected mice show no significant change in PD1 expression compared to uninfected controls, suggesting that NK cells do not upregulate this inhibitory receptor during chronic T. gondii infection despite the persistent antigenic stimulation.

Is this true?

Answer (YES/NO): YES